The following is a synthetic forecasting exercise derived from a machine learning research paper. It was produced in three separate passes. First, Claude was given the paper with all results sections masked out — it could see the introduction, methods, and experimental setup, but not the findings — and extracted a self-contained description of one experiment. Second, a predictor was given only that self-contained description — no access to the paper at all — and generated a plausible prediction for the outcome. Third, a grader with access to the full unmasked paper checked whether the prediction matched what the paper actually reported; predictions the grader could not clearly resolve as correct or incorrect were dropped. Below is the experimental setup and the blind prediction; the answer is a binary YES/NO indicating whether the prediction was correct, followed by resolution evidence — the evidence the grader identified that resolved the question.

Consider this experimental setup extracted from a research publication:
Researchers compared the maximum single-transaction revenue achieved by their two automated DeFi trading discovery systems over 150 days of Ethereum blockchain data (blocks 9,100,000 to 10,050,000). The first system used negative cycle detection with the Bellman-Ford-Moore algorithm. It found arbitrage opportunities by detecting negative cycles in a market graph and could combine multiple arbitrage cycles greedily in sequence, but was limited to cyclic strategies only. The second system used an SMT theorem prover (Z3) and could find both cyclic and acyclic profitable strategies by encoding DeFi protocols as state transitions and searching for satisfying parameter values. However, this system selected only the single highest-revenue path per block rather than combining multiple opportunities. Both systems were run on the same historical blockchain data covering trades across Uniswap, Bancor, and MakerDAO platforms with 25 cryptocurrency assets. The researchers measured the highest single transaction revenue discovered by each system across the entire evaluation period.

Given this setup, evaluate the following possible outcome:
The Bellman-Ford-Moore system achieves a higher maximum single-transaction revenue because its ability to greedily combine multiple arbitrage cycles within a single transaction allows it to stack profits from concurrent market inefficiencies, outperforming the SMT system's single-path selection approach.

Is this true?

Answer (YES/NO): YES